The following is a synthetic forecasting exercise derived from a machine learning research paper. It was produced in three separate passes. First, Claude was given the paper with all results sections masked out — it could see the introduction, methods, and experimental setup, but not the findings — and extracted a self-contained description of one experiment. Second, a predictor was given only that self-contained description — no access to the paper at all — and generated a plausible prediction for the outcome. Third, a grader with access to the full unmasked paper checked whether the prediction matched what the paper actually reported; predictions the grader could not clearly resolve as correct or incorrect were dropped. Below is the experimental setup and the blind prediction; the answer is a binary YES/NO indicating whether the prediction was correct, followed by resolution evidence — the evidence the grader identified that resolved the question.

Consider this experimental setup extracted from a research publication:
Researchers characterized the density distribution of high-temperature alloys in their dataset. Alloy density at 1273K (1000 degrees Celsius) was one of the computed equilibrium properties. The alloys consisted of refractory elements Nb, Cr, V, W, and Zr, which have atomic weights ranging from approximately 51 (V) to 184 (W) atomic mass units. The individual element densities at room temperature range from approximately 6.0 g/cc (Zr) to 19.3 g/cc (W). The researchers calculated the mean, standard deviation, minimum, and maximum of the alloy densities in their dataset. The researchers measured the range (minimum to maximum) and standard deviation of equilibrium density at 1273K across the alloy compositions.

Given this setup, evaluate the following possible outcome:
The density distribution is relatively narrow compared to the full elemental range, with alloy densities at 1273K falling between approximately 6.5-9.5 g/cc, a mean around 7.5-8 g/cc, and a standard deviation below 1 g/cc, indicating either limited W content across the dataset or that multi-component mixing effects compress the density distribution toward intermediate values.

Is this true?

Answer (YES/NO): NO